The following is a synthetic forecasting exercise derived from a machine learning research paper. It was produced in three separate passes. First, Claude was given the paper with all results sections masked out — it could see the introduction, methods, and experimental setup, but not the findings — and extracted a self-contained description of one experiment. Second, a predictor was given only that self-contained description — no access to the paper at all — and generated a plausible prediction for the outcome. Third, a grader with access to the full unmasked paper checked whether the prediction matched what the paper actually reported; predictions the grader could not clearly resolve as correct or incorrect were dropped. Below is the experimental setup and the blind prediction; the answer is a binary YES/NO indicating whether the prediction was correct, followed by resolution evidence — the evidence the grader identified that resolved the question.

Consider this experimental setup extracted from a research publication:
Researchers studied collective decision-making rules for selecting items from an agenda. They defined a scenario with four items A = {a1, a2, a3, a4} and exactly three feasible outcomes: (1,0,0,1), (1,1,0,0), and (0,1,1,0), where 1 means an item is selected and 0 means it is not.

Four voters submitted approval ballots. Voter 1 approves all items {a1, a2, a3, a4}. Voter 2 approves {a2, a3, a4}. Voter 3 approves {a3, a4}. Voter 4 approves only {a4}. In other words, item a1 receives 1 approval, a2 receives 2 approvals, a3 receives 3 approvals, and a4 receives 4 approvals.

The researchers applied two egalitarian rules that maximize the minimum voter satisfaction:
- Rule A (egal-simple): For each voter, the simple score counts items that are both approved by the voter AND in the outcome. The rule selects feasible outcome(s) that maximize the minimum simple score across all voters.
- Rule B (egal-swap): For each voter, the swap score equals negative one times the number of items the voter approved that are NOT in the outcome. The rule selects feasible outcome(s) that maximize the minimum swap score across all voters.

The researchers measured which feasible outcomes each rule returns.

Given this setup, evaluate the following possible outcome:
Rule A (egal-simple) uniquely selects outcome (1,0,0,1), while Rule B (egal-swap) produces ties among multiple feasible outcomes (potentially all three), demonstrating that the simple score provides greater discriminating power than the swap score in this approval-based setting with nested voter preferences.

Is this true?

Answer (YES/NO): YES